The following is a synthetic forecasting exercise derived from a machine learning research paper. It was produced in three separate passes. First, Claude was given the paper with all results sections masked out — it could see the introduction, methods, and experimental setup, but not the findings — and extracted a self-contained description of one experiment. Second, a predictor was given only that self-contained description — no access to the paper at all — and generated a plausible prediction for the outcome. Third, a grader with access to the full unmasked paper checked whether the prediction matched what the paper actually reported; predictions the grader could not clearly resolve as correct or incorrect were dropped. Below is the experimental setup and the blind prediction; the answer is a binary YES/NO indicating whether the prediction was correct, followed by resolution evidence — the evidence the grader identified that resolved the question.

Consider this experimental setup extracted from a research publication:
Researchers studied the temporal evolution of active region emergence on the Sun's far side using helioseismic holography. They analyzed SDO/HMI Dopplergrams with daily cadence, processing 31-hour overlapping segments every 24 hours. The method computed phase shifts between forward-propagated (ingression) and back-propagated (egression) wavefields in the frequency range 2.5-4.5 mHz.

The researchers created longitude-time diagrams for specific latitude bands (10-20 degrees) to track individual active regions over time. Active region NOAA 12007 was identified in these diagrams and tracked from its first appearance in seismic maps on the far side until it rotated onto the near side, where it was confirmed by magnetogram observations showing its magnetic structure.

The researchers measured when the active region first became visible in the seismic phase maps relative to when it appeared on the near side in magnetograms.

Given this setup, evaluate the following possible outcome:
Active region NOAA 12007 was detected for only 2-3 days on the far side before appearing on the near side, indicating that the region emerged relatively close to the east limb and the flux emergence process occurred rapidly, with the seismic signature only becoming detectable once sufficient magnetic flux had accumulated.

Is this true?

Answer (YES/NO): NO